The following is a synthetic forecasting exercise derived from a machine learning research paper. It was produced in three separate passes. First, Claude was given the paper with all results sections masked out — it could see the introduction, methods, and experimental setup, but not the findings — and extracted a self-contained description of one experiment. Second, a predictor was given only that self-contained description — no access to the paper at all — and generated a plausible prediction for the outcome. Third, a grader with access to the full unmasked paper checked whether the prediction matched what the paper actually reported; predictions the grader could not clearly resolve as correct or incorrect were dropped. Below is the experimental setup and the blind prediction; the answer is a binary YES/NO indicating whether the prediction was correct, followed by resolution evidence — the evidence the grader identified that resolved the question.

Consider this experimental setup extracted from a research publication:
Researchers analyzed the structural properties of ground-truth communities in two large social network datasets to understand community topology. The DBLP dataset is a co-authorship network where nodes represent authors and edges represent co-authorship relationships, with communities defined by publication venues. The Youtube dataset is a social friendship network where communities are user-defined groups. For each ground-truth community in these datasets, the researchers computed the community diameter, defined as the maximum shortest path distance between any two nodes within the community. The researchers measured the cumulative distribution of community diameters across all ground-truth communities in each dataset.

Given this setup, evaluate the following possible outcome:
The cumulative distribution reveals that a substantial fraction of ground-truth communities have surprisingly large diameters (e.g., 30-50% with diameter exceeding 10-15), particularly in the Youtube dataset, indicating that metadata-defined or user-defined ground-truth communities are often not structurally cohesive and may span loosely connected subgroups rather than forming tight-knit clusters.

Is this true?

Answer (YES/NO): NO